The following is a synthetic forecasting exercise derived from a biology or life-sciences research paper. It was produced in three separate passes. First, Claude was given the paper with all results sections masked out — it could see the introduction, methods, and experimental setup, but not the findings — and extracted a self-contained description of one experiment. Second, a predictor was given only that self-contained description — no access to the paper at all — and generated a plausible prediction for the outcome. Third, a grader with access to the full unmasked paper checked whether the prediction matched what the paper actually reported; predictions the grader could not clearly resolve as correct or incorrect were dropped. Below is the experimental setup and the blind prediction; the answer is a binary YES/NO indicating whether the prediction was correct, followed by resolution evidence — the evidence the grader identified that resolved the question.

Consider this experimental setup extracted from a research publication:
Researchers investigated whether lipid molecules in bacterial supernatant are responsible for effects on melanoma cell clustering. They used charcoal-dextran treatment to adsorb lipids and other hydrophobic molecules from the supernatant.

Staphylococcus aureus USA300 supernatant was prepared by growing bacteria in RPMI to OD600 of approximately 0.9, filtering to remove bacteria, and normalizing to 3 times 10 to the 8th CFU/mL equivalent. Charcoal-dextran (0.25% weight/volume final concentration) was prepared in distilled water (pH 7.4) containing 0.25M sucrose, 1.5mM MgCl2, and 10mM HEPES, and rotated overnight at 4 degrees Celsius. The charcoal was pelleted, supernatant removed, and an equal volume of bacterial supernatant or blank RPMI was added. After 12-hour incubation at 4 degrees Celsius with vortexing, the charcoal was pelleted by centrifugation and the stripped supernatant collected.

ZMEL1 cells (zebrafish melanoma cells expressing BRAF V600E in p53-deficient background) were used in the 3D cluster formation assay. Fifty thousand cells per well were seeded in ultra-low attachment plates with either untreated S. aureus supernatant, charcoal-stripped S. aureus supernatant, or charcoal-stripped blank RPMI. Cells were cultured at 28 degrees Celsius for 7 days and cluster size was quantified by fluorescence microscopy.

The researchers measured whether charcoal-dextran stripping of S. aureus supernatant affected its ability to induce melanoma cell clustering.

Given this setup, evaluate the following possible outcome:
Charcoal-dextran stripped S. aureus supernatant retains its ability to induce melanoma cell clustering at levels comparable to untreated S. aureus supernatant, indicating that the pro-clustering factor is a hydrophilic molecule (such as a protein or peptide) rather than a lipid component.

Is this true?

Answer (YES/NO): NO